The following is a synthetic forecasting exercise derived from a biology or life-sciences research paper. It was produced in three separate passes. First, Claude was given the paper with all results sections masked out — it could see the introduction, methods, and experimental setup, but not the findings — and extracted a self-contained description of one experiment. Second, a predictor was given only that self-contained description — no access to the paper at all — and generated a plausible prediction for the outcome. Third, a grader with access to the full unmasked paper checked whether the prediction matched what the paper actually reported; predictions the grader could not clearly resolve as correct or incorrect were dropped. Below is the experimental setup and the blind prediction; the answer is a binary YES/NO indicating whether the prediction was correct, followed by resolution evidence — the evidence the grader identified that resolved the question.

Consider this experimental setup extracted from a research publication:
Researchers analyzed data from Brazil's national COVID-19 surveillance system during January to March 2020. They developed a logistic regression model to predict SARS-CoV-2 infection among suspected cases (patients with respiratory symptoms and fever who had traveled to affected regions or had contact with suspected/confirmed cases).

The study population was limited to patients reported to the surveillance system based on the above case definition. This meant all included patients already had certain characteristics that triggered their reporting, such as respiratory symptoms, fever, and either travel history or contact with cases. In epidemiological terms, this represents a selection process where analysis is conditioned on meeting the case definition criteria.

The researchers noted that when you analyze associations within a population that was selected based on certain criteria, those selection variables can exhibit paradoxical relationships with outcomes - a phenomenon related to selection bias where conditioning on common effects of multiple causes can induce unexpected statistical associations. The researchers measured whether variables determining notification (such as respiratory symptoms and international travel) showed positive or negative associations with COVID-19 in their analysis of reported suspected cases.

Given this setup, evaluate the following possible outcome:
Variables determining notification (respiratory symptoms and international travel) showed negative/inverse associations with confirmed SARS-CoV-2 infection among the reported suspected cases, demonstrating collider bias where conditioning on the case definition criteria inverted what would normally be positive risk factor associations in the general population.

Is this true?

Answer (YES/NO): YES